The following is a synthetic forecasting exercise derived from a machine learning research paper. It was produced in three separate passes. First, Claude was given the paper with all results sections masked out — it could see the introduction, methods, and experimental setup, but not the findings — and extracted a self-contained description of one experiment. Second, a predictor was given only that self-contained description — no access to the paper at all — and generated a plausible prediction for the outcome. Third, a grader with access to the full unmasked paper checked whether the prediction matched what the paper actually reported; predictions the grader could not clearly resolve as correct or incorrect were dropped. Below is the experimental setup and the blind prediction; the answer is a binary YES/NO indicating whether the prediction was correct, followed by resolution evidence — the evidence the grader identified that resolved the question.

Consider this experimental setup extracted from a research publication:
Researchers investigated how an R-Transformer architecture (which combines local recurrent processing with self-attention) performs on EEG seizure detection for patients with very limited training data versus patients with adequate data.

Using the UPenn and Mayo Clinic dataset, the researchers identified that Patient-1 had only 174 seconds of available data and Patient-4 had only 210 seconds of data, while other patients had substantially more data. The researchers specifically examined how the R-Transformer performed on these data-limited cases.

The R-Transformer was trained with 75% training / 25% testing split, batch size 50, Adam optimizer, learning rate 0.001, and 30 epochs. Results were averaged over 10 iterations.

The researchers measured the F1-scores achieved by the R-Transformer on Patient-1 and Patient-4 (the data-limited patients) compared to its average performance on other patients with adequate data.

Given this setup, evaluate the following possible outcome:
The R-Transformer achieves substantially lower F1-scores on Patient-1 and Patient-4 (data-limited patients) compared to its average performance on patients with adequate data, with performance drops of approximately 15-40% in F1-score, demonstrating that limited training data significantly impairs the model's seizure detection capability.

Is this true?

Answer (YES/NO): NO